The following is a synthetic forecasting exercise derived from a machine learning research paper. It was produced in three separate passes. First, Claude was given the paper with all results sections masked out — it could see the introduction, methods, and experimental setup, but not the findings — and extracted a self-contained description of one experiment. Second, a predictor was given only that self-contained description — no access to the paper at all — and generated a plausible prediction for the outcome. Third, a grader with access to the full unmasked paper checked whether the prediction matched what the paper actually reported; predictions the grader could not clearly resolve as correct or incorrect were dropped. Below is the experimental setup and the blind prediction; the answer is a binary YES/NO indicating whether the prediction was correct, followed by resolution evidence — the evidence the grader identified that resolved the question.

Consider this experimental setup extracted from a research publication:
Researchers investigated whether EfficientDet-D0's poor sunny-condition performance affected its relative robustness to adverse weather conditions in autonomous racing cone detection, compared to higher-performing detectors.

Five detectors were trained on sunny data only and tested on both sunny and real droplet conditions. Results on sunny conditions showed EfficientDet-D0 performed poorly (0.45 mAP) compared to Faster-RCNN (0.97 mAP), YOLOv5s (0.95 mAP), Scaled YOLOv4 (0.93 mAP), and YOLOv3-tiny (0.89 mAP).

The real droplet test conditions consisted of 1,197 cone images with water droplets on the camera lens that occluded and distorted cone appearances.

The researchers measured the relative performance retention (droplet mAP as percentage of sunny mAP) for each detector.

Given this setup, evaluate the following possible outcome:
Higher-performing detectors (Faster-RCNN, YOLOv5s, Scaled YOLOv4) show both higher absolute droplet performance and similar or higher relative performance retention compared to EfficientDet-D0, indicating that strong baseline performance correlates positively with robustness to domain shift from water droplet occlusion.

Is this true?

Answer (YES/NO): NO